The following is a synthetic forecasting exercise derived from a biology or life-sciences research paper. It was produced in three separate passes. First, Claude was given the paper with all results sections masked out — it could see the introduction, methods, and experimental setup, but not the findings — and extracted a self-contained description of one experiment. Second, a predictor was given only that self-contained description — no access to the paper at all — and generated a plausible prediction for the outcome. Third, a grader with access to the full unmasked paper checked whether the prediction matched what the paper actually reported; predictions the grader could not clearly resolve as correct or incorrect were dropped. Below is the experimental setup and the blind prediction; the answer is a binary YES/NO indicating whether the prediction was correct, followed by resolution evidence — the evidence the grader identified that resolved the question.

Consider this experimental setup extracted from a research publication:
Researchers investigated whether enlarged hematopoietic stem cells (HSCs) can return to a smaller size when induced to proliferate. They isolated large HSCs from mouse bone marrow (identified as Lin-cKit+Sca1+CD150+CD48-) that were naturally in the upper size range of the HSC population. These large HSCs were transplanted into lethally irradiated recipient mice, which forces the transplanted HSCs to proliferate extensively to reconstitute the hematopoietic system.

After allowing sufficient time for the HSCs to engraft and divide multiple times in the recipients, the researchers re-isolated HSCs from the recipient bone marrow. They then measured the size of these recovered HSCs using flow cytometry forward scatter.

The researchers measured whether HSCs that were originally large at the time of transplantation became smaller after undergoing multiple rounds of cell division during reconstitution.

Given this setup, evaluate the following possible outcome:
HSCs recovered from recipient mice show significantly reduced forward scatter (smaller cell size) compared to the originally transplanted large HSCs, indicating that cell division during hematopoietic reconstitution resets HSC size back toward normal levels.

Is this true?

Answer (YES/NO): NO